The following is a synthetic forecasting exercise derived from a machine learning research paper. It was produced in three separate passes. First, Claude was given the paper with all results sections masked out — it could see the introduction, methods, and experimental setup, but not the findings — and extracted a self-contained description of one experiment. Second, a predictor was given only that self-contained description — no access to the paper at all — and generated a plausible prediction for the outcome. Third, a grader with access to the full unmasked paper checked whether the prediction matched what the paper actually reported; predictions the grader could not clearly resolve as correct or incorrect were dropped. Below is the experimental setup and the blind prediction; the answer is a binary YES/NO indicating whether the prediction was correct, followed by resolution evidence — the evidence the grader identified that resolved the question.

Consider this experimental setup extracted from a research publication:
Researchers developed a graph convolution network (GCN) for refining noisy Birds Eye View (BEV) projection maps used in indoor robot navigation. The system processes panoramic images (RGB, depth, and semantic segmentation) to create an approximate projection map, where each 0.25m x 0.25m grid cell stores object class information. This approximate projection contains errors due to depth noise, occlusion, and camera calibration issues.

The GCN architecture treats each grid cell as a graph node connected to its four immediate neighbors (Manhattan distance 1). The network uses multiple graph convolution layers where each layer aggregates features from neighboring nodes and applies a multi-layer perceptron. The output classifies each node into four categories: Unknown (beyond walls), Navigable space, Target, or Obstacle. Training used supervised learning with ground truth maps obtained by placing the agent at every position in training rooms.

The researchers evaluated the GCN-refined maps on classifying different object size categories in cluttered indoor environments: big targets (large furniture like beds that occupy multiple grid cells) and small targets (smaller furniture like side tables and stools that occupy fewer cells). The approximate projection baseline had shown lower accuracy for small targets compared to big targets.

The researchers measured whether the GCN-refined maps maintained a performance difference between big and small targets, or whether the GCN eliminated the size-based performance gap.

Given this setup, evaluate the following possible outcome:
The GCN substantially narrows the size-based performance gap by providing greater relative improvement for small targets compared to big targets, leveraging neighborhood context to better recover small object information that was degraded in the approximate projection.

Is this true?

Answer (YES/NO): YES